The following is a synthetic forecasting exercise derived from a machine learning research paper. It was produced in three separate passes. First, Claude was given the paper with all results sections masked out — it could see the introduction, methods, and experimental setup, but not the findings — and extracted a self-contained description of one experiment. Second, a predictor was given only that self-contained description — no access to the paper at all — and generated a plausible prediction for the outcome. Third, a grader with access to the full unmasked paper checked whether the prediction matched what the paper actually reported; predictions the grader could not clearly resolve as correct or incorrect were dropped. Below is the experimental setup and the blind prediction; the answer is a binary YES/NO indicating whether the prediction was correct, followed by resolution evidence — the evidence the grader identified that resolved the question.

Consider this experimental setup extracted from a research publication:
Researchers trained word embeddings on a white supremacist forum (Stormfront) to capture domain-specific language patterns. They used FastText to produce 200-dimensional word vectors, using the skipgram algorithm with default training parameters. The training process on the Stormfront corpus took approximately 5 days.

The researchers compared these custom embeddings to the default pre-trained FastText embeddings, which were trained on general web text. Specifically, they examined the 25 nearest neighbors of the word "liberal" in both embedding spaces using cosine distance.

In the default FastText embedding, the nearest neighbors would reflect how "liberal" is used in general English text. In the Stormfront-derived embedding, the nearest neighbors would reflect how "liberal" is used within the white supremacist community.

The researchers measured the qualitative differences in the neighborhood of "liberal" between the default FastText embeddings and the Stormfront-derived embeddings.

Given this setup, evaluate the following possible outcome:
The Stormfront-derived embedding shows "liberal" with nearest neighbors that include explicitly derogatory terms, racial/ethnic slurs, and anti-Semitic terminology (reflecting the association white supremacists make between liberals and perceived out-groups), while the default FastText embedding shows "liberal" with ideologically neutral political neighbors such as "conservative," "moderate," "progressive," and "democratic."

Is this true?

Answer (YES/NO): NO